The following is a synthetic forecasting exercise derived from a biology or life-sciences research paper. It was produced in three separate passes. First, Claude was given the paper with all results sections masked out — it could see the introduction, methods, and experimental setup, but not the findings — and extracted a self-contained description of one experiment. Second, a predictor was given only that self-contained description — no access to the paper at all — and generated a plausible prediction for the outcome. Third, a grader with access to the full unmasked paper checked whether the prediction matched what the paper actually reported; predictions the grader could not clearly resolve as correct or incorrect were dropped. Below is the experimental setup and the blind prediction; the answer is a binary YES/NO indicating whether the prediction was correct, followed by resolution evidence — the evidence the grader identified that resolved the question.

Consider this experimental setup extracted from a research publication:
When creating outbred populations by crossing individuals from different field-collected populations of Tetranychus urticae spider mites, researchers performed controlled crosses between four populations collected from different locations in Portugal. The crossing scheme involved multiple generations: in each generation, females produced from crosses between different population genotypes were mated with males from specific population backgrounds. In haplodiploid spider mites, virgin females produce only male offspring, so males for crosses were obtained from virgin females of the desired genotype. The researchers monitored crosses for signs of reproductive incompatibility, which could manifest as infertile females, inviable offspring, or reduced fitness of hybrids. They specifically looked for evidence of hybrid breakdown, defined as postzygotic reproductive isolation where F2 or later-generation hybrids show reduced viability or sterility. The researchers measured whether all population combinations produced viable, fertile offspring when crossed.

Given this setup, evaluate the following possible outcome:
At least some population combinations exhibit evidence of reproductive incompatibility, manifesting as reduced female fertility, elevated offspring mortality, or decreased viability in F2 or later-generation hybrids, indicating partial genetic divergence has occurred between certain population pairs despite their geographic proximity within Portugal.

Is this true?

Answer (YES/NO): YES